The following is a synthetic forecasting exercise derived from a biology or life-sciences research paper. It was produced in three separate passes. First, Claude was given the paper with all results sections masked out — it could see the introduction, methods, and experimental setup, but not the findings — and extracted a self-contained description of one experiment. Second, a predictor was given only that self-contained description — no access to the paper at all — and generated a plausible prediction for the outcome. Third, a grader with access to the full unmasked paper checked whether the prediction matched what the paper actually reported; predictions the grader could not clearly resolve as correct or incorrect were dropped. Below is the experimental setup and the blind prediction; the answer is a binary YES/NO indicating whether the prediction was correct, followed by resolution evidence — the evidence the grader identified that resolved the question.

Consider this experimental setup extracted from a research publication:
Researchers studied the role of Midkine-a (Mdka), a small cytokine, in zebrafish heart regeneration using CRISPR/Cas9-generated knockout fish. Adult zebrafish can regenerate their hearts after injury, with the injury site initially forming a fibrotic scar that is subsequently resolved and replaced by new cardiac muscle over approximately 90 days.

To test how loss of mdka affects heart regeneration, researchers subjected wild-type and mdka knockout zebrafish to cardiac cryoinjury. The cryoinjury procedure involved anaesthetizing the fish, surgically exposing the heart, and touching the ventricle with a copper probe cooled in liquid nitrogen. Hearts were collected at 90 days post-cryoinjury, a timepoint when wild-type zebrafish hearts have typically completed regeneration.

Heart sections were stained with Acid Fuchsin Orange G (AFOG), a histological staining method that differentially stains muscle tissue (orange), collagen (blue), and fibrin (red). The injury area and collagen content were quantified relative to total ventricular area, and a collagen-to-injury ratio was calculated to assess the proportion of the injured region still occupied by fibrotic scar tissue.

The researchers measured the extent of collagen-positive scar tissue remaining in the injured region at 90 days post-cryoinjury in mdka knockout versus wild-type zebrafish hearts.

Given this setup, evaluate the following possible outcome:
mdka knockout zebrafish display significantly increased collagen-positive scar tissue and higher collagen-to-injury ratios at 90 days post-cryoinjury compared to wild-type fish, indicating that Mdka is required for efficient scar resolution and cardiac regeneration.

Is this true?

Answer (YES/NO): YES